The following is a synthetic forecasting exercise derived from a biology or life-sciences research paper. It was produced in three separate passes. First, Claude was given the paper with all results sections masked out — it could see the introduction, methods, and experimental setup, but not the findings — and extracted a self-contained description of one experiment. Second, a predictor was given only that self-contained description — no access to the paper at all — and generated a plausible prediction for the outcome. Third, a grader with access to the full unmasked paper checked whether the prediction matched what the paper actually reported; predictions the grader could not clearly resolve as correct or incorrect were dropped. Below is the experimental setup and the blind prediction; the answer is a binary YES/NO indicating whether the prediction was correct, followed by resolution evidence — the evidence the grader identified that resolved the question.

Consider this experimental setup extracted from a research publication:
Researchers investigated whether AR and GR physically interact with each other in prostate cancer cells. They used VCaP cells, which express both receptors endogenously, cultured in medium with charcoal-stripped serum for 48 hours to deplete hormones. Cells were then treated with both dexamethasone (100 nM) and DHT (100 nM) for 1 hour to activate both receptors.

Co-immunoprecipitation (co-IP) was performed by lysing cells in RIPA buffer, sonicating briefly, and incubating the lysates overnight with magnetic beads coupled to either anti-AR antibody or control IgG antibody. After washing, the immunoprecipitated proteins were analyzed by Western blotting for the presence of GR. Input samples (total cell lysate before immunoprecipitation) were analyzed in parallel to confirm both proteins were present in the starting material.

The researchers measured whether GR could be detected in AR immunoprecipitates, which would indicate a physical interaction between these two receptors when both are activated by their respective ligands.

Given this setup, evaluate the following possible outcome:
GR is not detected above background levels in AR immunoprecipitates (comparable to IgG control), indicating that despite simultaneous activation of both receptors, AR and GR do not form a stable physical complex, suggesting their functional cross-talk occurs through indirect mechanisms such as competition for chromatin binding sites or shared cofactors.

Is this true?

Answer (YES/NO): NO